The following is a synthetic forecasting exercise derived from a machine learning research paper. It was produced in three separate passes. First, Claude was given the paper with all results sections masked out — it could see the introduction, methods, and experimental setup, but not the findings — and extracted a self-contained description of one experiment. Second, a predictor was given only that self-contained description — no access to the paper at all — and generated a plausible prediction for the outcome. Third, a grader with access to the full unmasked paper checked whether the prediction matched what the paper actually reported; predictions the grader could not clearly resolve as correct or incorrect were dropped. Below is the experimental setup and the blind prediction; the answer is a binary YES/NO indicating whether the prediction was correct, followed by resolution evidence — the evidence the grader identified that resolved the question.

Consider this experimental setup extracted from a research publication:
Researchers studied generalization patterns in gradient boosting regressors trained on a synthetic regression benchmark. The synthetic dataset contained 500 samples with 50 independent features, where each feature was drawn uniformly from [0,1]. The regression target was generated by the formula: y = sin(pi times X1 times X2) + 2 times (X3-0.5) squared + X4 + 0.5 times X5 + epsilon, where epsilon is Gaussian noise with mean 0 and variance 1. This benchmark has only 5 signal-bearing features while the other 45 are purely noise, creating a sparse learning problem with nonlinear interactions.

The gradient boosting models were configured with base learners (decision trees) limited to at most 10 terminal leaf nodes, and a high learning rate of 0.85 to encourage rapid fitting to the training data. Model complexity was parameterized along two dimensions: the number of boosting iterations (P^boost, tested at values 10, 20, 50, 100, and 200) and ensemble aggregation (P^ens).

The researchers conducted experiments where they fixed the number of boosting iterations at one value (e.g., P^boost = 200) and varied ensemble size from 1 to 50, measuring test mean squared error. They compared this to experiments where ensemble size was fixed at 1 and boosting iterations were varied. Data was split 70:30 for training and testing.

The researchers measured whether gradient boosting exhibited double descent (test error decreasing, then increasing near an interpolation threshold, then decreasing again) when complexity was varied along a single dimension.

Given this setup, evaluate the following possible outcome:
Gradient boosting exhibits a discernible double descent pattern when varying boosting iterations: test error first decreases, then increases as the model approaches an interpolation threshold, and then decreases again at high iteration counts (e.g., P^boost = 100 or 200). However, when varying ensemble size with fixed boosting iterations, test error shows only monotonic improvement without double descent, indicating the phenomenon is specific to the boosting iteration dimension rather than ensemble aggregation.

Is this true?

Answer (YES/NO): NO